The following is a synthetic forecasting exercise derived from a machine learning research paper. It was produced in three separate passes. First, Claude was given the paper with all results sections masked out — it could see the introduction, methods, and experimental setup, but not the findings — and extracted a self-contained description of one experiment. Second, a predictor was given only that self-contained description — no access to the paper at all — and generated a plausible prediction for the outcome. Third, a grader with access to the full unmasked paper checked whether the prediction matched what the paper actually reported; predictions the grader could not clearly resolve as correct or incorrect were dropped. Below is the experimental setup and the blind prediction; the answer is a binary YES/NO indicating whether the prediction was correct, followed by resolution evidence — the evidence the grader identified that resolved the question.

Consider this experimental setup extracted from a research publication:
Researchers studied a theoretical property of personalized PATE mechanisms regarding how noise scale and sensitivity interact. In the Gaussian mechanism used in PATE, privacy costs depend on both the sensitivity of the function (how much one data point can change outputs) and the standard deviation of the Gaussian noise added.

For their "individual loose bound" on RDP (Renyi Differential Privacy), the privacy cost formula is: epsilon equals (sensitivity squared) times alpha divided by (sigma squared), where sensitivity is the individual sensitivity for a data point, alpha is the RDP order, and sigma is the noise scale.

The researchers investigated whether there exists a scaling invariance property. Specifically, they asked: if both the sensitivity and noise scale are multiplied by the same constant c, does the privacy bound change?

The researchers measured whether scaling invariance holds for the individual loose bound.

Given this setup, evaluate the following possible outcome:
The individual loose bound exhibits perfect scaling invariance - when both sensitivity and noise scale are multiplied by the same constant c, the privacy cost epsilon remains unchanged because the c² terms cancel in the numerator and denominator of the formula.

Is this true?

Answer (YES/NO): YES